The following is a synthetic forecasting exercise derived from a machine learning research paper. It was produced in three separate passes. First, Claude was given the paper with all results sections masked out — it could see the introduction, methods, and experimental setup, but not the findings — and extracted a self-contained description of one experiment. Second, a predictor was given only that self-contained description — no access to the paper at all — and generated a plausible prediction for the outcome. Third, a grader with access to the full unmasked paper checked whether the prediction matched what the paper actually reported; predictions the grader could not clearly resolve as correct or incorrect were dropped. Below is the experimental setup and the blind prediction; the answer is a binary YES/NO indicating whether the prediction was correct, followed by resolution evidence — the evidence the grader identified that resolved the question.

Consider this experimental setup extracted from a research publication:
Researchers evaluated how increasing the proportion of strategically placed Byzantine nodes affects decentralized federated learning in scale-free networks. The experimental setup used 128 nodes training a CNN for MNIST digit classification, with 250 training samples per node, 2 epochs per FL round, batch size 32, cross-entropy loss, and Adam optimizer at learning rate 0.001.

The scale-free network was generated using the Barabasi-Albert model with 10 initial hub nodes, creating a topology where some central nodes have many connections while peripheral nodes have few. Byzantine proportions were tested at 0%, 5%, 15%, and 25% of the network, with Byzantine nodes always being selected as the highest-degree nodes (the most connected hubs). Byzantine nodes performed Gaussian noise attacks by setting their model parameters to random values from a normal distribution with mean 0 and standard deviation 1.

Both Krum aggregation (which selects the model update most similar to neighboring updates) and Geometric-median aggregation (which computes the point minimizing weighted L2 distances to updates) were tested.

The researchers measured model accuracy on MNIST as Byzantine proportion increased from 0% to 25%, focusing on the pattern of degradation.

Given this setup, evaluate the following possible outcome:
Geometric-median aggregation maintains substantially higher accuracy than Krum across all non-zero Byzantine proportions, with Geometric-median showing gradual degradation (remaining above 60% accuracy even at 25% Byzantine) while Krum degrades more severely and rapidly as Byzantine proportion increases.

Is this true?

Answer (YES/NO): NO